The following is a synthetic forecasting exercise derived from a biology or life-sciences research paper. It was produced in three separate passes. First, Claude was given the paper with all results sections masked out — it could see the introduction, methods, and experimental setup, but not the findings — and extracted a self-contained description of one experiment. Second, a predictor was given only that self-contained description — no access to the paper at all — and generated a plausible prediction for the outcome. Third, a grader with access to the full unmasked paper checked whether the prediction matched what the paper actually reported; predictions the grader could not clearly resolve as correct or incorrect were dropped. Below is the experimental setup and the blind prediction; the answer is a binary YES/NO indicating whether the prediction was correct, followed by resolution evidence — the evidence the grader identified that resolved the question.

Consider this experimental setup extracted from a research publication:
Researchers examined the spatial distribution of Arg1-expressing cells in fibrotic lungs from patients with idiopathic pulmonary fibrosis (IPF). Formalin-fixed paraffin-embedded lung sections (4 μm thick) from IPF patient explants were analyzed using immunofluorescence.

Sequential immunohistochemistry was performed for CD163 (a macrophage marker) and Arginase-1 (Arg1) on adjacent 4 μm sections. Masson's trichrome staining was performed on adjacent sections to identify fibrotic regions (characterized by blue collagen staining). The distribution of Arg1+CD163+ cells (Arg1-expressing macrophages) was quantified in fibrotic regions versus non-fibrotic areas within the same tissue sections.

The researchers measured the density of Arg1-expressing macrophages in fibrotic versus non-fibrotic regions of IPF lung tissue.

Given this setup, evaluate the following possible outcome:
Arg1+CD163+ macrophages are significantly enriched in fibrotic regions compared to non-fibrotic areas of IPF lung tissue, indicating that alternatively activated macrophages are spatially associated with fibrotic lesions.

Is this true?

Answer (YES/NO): YES